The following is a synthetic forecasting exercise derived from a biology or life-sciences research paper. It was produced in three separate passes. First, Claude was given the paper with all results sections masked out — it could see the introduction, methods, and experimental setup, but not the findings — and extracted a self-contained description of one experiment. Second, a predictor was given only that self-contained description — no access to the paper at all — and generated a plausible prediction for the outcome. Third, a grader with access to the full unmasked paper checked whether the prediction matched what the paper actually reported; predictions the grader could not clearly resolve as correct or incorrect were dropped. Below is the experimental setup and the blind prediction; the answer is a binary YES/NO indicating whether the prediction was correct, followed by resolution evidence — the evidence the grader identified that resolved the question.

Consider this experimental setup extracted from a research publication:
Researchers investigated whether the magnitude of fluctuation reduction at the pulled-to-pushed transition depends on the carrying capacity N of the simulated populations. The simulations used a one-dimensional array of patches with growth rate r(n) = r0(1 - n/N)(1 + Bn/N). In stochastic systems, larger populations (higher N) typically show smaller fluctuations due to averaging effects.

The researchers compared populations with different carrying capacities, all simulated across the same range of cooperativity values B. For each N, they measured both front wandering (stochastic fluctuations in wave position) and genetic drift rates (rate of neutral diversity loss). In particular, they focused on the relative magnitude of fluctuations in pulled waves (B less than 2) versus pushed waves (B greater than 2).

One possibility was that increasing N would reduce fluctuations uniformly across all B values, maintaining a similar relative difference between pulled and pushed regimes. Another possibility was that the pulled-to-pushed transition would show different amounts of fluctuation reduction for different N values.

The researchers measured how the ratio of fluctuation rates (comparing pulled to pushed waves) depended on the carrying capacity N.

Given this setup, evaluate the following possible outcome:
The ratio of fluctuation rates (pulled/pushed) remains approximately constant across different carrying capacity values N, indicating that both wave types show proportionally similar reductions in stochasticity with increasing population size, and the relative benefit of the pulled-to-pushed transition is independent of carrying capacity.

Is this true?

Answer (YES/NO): NO